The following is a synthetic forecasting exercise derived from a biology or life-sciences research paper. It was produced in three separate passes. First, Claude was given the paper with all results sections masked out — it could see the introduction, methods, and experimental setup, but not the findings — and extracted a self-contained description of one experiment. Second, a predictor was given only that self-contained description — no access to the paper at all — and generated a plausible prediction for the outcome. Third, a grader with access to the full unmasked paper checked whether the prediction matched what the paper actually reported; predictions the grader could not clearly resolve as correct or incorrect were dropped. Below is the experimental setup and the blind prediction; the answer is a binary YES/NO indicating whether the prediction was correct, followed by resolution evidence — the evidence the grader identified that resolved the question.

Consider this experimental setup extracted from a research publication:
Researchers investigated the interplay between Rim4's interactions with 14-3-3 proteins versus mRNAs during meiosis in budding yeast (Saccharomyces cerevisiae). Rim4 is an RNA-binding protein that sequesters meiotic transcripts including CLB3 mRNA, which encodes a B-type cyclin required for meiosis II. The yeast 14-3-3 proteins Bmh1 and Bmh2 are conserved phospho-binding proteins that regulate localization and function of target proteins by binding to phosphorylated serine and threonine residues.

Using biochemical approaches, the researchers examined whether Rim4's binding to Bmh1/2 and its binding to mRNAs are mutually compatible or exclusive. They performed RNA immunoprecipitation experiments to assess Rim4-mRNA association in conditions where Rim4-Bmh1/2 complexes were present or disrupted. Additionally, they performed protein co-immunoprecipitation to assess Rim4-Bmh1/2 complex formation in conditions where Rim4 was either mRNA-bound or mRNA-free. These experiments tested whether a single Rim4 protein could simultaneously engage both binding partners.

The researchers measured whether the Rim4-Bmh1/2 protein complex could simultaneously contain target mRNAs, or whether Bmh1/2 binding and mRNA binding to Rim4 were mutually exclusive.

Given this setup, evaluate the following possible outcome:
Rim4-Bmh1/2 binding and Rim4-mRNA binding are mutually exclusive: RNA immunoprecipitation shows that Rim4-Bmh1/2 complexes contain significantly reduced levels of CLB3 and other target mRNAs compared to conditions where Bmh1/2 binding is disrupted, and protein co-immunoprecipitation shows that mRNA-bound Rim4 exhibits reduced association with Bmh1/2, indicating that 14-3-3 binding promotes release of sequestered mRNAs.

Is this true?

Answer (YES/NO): YES